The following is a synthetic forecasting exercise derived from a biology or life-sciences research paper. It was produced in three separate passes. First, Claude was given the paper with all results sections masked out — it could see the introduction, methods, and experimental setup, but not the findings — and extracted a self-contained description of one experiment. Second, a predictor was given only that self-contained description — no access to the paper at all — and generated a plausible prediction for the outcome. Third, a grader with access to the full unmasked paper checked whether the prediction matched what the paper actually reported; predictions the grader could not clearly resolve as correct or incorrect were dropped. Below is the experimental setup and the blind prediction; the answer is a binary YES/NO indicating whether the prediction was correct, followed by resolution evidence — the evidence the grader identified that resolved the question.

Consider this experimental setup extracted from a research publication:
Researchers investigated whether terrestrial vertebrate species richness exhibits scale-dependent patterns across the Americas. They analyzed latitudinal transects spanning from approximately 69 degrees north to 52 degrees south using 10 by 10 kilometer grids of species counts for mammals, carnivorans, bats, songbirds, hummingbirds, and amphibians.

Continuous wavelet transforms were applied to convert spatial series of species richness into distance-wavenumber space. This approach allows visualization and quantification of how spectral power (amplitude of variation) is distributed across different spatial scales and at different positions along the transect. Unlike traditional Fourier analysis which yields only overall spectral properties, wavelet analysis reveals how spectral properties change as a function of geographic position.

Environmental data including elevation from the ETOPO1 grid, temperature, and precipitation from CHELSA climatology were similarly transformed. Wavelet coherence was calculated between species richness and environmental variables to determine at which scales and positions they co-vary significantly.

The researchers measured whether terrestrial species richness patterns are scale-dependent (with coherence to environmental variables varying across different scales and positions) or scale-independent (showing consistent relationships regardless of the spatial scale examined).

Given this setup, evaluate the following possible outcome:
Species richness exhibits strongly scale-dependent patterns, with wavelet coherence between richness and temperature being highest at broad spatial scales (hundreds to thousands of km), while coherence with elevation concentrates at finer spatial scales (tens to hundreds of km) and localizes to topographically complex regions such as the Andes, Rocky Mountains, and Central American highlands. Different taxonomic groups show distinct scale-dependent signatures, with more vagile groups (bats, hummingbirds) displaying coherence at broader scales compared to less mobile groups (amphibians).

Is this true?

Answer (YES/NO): NO